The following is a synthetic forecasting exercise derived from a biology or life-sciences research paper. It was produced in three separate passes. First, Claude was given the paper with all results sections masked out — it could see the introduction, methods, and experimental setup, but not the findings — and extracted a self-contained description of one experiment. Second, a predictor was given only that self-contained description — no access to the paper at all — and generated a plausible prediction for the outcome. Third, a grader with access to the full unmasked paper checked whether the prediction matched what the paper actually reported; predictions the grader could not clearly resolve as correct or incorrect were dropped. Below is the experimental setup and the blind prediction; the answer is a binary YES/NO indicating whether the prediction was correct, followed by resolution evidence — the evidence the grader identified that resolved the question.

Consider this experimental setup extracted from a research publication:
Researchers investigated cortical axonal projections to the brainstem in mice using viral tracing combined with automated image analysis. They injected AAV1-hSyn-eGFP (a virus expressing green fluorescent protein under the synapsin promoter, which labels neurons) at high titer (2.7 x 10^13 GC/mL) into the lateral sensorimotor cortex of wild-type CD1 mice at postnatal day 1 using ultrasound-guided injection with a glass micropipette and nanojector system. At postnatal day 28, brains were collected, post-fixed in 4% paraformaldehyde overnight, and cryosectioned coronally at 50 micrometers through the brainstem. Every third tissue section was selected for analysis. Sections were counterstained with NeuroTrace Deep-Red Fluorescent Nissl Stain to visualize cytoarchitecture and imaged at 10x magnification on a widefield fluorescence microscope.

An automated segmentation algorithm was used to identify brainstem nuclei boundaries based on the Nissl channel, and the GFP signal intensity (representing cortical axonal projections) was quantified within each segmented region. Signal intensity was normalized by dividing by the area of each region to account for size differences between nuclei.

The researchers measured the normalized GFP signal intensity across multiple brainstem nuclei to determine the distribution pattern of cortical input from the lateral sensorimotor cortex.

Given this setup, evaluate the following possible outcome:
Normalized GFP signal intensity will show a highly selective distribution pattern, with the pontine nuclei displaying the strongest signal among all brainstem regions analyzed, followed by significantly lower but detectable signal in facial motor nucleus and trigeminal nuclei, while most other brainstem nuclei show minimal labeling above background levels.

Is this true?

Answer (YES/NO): NO